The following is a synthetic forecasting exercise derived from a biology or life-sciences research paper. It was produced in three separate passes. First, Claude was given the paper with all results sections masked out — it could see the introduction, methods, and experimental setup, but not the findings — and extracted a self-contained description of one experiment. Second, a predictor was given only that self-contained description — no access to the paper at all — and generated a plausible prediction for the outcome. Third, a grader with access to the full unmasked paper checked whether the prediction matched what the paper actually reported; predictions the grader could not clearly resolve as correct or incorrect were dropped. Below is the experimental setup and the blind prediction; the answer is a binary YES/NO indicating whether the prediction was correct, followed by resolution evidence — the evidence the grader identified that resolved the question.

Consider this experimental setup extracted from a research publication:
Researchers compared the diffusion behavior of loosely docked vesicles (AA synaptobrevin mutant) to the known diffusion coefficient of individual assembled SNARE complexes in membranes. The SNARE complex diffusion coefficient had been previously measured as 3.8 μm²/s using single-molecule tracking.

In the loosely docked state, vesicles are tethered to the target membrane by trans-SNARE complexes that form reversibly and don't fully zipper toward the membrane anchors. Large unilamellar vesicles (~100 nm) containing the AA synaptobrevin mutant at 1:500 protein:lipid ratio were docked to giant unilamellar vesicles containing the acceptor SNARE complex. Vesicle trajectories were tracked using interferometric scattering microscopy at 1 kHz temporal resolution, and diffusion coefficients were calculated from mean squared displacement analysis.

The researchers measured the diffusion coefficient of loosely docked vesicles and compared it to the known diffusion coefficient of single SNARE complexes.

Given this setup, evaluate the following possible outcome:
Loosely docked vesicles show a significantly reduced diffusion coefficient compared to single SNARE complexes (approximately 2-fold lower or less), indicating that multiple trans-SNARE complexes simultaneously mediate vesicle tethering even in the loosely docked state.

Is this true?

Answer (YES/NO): YES